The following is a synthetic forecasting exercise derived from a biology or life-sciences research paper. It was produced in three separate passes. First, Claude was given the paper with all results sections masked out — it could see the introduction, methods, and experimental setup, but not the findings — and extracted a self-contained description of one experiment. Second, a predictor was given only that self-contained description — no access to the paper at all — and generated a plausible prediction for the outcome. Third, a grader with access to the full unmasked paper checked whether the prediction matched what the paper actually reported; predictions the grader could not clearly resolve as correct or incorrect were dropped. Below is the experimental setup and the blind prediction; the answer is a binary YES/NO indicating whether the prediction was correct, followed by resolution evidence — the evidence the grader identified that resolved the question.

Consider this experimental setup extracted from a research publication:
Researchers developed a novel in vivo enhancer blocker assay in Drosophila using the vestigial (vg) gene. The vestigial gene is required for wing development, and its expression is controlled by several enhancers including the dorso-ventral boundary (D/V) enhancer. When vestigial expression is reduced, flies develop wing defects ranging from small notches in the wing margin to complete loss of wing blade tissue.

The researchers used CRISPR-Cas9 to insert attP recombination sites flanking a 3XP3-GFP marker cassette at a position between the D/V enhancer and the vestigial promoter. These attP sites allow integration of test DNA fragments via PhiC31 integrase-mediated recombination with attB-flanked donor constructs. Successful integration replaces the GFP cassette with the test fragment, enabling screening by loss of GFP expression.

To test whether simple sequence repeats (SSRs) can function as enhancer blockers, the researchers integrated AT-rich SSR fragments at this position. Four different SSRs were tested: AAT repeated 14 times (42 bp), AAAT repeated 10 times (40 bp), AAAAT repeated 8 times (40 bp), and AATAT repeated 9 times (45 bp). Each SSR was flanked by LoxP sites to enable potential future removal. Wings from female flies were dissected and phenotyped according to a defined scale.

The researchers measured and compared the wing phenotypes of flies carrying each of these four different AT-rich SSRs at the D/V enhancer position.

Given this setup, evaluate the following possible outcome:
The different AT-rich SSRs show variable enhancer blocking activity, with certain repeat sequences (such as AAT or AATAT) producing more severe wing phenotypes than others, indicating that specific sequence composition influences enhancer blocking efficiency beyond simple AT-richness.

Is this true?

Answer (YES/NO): NO